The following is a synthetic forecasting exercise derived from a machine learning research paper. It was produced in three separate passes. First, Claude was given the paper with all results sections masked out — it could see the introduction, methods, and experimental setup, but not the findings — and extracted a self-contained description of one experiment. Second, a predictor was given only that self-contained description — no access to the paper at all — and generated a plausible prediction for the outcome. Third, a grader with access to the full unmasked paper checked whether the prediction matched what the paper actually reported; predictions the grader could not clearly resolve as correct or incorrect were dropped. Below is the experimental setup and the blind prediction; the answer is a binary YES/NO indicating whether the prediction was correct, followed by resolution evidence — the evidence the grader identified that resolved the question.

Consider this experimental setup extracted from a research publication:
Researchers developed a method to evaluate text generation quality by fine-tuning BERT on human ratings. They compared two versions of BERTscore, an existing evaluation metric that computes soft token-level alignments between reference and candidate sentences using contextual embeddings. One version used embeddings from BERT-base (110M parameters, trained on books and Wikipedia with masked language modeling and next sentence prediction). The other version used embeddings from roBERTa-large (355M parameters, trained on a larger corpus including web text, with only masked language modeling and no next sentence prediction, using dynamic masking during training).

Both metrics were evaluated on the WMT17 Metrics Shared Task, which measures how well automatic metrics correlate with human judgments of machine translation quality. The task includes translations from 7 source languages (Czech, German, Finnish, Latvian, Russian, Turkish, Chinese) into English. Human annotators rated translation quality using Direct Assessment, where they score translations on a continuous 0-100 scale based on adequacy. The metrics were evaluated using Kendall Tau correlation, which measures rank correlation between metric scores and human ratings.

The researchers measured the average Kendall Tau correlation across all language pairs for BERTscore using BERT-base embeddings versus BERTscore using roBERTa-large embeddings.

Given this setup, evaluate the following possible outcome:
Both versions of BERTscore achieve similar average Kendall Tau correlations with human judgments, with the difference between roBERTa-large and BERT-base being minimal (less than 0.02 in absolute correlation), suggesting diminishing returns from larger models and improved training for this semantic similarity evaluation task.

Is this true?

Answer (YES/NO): NO